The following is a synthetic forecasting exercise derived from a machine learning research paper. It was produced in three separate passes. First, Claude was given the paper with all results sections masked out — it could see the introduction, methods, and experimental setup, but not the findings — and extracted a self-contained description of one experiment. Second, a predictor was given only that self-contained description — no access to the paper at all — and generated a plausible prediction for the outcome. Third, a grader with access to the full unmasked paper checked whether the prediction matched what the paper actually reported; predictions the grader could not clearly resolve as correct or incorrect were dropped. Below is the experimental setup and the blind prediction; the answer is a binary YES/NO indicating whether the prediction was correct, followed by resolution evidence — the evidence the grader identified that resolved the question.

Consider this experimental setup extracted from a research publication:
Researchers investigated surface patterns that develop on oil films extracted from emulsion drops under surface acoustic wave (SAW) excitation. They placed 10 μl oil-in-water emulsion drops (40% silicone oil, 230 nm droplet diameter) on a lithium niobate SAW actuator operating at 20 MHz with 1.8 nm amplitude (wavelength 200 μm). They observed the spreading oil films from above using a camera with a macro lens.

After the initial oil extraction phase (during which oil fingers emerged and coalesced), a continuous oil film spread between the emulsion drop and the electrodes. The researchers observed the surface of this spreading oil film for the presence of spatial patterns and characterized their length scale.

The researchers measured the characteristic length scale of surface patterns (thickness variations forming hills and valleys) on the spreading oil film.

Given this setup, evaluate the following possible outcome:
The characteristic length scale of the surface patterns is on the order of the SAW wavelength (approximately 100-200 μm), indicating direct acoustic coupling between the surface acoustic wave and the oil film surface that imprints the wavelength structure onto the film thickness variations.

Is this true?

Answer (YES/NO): NO